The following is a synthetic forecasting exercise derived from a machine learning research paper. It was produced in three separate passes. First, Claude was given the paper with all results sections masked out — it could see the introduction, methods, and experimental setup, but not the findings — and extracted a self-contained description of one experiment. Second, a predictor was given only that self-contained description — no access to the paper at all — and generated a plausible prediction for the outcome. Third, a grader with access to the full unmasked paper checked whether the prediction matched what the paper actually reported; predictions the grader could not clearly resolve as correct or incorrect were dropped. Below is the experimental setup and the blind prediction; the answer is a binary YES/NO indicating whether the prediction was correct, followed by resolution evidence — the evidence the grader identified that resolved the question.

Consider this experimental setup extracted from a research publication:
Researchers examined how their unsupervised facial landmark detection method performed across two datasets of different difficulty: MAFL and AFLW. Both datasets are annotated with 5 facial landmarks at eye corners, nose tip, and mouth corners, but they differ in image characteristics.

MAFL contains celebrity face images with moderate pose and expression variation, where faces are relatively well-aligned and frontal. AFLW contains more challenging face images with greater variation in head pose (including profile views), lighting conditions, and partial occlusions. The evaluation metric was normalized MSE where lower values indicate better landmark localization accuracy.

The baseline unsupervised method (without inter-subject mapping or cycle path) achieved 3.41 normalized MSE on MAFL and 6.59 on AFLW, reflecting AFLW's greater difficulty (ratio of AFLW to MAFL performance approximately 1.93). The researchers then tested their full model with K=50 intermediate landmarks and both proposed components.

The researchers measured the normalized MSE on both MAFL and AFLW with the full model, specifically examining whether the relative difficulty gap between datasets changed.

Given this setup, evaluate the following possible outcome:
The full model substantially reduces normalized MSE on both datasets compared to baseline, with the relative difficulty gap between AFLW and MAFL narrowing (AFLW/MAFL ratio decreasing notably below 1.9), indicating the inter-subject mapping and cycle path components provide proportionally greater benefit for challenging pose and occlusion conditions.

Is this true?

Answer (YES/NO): NO